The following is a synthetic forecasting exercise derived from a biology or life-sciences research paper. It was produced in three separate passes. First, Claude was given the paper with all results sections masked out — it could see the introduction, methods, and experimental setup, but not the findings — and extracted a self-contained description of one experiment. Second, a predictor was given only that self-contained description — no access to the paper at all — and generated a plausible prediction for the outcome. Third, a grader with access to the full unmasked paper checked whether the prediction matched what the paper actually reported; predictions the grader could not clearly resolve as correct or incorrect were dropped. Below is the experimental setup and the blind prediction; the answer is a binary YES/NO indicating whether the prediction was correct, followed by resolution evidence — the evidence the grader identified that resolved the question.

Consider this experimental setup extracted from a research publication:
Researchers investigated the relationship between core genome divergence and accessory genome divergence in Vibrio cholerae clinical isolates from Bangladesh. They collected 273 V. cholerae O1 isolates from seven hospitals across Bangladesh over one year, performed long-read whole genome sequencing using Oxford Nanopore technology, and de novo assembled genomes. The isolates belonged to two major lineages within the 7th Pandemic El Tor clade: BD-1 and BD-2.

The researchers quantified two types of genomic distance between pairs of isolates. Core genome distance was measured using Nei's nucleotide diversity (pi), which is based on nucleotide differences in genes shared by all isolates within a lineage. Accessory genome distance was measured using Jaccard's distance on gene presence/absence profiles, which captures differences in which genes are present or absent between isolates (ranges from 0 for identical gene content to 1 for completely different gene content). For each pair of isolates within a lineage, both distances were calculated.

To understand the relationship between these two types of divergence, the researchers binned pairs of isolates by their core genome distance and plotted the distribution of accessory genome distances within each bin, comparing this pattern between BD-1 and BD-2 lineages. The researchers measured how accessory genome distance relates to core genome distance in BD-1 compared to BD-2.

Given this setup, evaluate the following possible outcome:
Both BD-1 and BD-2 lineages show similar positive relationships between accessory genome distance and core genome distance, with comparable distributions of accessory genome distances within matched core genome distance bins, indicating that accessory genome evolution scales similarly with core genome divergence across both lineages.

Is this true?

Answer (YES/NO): NO